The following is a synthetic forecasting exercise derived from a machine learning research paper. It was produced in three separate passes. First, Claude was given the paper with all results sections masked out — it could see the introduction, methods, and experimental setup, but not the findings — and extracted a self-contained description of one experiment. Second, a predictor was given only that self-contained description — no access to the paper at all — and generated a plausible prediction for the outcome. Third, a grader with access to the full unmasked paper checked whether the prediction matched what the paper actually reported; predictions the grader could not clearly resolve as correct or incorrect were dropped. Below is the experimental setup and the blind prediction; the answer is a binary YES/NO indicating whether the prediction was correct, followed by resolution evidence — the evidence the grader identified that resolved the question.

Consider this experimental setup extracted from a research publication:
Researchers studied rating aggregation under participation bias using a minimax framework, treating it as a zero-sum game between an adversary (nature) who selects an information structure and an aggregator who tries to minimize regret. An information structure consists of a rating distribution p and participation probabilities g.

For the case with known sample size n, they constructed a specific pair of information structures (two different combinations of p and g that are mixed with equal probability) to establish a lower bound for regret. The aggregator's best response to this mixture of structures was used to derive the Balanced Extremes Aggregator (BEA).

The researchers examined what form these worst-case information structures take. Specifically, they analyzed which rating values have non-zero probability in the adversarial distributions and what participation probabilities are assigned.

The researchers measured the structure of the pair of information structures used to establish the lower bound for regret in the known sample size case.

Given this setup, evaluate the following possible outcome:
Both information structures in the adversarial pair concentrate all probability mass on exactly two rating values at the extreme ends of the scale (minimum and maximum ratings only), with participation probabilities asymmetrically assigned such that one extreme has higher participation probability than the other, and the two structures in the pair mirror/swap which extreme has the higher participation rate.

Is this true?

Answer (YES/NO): YES